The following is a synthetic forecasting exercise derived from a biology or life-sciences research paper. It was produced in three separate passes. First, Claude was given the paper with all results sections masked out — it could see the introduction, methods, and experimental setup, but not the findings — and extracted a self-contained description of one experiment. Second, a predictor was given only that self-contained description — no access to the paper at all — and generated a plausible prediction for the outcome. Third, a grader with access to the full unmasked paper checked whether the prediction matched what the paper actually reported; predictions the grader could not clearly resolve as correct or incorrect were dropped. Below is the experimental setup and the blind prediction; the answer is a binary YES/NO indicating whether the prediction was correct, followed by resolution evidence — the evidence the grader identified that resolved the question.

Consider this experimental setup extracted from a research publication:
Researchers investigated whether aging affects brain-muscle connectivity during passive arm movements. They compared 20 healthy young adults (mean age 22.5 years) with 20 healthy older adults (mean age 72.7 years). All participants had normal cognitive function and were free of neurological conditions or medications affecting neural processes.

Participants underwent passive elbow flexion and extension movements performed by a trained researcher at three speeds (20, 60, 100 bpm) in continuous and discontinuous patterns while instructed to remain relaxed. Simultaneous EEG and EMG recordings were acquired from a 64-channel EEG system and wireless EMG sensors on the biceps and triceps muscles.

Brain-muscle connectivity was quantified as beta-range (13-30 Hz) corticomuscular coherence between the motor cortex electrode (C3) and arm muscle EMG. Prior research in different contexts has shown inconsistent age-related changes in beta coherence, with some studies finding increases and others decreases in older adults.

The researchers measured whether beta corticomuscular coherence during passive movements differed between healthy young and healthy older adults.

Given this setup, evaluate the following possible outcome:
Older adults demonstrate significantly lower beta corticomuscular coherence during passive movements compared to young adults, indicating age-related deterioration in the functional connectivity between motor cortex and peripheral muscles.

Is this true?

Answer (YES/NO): NO